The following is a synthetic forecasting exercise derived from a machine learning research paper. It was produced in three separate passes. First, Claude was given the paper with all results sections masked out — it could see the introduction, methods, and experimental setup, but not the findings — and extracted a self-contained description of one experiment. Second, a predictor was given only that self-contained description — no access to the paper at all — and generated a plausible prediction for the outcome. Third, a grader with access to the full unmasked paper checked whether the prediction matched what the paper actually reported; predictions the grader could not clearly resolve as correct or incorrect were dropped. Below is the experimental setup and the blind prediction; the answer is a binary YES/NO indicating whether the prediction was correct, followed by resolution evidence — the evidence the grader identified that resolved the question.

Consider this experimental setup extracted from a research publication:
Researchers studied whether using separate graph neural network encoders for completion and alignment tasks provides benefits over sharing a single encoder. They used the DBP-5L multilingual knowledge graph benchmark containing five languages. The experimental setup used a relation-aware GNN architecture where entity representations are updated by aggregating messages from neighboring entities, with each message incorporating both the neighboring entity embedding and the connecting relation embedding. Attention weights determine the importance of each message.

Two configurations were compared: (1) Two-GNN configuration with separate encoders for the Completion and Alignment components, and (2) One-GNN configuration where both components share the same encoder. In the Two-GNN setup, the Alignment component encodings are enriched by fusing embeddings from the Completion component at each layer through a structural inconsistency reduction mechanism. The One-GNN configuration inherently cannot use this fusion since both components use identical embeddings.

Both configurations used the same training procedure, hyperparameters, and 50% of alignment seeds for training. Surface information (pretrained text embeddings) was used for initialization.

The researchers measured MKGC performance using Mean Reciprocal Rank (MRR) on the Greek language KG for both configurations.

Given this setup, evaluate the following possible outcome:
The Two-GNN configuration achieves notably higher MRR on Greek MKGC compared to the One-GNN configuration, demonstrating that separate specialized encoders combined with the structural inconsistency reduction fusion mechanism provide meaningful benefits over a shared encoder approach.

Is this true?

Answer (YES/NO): YES